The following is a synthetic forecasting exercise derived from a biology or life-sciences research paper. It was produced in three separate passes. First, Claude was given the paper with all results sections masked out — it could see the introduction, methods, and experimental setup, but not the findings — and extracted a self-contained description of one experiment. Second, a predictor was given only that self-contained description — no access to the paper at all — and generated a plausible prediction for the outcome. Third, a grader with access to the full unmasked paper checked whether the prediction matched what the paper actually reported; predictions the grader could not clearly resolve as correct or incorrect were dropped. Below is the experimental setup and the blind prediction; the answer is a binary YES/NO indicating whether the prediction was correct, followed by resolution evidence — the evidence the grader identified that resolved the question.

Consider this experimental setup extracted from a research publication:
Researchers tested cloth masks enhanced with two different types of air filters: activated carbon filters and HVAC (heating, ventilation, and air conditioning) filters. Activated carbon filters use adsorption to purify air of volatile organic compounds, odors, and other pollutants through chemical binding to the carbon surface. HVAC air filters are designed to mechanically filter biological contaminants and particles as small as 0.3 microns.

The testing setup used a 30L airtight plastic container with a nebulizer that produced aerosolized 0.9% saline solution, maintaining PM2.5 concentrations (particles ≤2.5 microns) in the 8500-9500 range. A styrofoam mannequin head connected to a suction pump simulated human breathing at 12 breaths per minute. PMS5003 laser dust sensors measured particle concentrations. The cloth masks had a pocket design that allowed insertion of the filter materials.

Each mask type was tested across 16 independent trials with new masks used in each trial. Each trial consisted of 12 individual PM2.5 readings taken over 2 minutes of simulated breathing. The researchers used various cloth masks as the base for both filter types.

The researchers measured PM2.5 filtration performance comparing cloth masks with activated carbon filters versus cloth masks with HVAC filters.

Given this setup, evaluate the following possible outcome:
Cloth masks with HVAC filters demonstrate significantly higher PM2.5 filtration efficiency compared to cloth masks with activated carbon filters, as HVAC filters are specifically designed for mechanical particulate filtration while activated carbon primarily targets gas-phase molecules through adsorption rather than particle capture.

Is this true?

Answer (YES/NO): NO